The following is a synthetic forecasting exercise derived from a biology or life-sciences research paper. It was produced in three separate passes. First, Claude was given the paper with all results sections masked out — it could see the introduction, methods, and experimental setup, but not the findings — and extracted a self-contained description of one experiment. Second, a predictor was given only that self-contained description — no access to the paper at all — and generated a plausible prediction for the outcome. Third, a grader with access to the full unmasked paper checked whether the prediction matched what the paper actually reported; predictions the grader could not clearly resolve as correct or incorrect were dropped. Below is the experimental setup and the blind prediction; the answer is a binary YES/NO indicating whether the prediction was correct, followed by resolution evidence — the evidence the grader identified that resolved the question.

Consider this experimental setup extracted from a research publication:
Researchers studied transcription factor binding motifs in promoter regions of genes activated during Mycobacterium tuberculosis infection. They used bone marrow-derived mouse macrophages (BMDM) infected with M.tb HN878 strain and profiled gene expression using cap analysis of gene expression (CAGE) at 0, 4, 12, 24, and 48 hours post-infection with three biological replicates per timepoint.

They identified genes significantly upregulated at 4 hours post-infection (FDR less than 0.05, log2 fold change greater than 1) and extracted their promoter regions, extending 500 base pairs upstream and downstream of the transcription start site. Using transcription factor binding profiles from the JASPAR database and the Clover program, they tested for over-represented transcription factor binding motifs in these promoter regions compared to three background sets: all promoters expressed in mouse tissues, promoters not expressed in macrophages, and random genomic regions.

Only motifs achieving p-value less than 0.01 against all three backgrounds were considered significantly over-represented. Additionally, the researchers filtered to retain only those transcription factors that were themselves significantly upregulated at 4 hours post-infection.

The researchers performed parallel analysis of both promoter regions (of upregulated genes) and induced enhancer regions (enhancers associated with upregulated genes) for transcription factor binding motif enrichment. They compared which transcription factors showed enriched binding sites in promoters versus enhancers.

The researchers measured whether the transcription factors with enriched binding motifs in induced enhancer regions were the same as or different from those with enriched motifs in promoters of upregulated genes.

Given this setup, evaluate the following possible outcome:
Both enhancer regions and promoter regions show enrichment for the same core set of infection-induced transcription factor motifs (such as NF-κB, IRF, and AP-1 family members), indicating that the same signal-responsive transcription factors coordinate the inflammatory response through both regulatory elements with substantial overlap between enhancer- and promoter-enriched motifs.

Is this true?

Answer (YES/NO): YES